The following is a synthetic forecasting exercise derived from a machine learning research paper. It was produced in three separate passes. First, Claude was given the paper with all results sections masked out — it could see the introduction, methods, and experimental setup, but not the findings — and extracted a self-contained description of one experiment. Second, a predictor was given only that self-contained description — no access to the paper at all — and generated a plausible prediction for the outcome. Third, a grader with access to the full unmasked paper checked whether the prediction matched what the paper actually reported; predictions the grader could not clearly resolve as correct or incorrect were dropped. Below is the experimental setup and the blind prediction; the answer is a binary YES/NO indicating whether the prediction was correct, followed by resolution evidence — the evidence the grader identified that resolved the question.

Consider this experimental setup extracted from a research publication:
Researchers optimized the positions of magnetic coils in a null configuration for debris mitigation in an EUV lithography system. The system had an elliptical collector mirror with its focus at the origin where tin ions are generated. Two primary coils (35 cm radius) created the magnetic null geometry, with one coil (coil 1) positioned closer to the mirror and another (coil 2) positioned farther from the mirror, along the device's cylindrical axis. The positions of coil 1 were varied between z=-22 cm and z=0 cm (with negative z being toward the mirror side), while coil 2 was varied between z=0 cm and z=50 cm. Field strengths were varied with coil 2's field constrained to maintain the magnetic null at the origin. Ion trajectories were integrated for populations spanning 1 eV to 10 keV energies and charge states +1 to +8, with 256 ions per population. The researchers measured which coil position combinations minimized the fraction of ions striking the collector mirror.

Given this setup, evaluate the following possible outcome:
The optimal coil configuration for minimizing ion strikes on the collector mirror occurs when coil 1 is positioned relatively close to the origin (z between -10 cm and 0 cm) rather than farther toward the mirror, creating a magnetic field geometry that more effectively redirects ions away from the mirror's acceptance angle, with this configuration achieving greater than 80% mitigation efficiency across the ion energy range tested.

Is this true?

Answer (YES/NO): NO